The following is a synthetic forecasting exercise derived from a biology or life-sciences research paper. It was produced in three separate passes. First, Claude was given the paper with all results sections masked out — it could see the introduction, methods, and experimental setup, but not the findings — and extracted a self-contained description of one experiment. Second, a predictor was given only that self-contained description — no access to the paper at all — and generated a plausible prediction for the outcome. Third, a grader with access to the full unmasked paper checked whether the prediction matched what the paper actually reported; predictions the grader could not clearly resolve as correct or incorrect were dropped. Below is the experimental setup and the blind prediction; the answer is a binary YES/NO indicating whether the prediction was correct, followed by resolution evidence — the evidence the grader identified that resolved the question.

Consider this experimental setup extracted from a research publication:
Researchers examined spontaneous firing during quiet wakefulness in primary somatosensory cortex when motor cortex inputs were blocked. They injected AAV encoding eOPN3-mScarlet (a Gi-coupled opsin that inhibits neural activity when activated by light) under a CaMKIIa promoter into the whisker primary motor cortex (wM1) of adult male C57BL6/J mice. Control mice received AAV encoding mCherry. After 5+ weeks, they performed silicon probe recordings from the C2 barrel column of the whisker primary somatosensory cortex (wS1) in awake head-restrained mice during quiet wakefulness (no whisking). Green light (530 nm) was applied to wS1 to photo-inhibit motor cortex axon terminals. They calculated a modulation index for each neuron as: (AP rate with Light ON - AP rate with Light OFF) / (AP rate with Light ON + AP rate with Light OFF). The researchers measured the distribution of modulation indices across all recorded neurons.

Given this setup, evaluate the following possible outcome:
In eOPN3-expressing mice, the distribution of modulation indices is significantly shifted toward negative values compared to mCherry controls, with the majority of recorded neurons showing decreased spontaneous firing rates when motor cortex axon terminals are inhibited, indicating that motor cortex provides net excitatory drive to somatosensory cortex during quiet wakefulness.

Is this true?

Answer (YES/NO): NO